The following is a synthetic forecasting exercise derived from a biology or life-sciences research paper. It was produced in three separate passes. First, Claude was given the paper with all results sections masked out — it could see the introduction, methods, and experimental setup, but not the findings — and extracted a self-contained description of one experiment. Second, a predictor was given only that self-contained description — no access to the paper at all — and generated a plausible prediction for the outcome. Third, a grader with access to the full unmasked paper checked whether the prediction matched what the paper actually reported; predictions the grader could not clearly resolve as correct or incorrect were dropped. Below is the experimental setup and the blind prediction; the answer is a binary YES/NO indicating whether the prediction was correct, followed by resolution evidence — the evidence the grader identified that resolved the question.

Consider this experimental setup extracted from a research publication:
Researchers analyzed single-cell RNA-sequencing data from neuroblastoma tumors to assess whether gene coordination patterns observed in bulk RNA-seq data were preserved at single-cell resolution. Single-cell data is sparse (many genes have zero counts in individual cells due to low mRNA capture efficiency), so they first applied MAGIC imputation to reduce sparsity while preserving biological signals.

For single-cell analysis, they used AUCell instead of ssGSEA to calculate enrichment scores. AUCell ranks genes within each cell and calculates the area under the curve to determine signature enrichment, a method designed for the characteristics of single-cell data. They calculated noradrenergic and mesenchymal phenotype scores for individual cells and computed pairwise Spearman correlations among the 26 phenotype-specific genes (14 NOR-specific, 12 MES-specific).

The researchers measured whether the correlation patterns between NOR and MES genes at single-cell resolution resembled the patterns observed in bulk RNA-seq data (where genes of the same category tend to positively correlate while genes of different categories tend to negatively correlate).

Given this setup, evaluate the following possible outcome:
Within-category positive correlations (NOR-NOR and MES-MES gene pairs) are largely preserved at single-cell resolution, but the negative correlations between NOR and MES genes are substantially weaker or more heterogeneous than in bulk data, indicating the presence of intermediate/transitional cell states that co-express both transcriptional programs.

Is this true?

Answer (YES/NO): NO